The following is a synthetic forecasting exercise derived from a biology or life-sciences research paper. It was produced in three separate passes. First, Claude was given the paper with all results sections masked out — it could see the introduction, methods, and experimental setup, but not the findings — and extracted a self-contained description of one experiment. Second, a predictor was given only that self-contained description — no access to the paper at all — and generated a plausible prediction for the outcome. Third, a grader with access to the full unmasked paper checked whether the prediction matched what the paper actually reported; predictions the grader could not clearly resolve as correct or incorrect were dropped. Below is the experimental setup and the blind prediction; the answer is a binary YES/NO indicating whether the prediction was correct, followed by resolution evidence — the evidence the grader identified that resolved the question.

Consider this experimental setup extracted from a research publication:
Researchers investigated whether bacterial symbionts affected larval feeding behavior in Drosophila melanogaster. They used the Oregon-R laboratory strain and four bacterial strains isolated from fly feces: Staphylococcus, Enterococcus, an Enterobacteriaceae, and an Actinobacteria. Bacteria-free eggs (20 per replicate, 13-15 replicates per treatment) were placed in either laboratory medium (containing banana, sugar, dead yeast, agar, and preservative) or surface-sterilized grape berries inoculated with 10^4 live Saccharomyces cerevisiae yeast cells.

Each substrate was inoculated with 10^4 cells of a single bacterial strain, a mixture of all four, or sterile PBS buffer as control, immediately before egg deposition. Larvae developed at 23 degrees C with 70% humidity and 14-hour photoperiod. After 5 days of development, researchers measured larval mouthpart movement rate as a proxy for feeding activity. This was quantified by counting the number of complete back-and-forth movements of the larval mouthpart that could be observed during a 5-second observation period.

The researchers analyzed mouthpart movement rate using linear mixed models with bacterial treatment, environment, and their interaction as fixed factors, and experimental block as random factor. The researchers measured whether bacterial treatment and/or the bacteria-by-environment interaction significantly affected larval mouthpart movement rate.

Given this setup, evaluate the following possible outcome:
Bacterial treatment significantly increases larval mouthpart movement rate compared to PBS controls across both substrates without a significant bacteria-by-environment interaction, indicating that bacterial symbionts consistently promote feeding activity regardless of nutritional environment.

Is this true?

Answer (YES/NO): NO